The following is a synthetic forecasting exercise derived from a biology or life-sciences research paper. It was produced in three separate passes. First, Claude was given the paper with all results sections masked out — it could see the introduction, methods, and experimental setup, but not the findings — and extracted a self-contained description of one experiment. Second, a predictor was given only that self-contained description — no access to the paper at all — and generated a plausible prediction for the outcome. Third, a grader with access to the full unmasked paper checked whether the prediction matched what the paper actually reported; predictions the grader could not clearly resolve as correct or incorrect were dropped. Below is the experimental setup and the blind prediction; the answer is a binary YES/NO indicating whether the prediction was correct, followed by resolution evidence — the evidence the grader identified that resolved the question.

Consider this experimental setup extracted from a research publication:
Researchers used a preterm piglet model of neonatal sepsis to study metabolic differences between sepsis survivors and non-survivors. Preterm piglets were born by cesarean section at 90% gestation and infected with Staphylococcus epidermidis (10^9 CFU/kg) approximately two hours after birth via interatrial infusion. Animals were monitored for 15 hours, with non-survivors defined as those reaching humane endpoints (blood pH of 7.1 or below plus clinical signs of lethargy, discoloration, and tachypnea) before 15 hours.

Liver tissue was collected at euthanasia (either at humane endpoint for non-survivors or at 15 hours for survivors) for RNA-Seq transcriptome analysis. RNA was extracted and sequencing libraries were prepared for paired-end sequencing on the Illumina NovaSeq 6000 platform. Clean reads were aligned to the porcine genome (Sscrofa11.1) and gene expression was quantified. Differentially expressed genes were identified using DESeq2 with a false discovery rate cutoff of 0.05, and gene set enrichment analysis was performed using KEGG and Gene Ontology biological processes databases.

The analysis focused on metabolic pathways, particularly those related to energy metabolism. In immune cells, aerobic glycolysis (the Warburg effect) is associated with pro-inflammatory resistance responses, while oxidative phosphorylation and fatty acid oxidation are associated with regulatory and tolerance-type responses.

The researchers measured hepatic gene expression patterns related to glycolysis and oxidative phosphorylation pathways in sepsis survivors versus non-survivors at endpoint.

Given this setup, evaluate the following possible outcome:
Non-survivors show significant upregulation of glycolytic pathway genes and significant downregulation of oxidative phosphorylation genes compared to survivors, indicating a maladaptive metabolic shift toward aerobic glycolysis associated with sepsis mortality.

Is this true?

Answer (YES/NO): YES